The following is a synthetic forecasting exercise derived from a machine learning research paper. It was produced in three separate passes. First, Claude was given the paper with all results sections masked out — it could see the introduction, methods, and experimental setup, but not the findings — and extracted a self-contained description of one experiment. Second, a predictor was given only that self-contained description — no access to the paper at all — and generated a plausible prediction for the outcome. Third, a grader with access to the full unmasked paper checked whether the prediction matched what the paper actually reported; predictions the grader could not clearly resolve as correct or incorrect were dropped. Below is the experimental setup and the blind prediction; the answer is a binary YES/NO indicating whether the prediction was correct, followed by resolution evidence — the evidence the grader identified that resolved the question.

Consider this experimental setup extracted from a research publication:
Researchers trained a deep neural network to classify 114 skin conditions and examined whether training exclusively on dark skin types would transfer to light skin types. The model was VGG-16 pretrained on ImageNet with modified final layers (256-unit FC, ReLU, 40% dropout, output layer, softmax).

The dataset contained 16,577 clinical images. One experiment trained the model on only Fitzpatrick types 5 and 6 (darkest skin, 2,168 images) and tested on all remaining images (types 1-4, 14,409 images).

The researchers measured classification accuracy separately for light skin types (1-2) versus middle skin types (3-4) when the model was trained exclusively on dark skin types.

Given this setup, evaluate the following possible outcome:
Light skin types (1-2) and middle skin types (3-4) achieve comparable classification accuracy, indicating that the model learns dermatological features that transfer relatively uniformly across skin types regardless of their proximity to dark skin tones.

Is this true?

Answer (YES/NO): NO